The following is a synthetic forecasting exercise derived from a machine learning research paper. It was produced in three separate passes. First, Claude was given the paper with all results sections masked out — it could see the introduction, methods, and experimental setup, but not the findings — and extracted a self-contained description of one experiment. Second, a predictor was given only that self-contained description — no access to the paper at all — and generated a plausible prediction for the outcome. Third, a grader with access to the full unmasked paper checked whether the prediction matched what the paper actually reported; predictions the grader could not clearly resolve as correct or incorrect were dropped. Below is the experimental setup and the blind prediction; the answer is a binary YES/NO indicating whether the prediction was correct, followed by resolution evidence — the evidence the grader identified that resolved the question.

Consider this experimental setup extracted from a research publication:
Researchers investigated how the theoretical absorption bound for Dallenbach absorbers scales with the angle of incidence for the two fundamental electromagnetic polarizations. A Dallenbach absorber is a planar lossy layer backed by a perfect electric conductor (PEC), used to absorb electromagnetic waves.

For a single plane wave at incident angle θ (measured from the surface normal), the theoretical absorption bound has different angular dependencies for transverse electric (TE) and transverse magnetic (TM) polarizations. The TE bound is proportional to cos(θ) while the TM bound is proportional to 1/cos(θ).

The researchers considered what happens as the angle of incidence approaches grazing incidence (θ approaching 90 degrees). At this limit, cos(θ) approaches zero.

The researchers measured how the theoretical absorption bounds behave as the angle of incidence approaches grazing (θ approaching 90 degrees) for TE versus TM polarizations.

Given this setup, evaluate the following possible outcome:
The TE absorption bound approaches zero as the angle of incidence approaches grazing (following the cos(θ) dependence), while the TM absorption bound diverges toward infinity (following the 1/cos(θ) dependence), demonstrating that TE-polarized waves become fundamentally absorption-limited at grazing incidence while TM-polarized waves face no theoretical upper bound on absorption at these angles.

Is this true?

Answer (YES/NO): YES